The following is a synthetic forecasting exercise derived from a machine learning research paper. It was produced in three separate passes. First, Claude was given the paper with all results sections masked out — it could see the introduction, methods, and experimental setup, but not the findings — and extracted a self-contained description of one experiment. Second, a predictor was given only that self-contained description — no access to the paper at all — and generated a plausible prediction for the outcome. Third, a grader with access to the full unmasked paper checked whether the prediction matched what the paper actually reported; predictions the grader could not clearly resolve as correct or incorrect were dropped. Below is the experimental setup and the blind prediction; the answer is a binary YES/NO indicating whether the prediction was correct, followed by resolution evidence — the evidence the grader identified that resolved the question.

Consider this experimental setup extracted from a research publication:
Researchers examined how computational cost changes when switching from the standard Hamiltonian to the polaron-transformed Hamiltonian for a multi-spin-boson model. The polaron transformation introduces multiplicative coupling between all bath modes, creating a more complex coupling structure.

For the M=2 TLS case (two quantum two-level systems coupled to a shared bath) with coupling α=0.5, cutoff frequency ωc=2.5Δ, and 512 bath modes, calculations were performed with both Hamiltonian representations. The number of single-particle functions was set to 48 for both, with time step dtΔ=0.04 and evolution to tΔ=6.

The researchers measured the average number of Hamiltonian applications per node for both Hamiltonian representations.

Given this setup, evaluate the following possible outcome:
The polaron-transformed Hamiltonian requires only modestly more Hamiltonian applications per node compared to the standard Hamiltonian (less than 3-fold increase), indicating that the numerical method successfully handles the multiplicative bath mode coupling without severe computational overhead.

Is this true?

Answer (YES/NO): YES